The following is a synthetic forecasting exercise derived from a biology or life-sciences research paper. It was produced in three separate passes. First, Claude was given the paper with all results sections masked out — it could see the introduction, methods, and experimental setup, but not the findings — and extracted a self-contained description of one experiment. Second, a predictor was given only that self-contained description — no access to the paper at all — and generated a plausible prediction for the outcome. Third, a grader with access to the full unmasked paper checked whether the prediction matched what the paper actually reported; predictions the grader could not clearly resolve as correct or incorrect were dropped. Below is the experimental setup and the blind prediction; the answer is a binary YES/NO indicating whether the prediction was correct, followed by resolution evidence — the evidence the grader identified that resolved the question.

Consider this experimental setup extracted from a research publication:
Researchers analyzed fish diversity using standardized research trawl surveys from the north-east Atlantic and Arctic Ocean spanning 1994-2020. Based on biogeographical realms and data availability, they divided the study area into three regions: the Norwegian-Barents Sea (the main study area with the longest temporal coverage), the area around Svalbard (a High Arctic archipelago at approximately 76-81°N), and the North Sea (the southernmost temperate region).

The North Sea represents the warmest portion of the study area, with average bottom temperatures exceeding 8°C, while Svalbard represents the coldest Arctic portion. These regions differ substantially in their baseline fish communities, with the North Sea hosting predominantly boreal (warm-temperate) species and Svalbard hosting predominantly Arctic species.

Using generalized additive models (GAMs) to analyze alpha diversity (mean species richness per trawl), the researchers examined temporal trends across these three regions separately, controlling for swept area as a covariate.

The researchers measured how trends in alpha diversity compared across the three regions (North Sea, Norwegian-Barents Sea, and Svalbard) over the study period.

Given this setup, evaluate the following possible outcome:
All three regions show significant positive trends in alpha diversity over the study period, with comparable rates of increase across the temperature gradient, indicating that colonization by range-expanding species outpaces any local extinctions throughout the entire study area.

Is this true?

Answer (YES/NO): NO